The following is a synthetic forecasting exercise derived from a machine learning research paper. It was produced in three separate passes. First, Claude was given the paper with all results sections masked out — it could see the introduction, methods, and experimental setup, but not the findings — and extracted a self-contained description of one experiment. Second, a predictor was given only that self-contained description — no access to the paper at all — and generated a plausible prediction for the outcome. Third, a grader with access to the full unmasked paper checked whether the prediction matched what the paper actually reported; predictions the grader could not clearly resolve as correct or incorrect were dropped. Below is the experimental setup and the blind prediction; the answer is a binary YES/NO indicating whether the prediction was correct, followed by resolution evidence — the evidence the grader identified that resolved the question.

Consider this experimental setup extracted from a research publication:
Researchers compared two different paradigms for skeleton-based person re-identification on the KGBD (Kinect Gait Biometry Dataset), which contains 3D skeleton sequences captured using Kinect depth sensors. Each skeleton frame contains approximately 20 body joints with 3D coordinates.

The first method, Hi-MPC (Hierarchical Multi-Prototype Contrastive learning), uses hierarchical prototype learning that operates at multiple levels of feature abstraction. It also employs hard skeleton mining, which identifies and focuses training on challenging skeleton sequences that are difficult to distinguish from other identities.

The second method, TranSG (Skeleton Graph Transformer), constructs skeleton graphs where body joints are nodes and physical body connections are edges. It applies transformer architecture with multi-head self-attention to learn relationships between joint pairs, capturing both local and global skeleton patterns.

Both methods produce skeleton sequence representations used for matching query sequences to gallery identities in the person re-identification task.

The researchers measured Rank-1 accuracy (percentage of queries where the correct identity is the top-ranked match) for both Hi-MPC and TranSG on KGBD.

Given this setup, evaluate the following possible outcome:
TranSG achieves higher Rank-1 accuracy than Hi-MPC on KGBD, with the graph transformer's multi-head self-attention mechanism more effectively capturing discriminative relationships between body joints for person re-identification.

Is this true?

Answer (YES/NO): YES